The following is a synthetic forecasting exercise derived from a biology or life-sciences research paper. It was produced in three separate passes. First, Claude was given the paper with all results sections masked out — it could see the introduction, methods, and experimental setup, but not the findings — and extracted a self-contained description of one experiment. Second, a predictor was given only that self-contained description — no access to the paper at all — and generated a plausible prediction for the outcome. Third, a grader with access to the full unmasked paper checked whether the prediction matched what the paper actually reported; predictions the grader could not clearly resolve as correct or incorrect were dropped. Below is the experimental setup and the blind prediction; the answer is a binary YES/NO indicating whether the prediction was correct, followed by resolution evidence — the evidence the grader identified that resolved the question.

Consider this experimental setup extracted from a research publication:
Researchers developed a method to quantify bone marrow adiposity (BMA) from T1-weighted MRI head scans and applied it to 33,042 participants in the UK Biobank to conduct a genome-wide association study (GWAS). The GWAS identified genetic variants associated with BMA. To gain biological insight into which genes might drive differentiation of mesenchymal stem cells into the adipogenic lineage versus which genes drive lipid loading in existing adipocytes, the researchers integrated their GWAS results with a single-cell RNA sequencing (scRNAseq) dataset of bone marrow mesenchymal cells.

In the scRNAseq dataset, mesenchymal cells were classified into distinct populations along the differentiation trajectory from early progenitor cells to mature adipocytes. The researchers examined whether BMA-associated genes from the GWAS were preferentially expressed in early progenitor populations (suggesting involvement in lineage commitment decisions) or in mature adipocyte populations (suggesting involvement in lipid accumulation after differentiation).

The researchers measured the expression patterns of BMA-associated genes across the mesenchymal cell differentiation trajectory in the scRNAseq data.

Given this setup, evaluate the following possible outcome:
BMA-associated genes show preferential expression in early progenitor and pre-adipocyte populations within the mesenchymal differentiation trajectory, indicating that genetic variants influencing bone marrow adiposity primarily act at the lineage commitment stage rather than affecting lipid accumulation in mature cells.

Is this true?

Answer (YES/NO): NO